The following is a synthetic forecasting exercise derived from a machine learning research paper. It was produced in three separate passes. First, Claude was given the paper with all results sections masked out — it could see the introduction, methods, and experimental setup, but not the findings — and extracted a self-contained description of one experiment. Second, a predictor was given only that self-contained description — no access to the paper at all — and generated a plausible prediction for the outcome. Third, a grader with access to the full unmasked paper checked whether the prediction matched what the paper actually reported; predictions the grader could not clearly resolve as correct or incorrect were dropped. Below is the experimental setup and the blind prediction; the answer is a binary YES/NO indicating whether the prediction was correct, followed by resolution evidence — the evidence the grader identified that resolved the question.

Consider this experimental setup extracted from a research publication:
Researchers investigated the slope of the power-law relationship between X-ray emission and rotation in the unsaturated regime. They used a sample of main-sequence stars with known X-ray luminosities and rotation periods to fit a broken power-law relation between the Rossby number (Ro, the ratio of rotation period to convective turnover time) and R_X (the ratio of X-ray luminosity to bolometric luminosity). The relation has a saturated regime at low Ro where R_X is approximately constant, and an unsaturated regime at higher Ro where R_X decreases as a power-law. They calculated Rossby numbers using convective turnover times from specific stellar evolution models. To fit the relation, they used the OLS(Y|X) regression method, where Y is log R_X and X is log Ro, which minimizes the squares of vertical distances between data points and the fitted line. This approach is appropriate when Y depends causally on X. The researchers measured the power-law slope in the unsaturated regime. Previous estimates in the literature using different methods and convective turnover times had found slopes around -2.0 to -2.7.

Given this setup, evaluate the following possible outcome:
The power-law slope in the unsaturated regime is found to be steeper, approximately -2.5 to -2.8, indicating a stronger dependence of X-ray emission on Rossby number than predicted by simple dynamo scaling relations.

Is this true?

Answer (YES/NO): NO